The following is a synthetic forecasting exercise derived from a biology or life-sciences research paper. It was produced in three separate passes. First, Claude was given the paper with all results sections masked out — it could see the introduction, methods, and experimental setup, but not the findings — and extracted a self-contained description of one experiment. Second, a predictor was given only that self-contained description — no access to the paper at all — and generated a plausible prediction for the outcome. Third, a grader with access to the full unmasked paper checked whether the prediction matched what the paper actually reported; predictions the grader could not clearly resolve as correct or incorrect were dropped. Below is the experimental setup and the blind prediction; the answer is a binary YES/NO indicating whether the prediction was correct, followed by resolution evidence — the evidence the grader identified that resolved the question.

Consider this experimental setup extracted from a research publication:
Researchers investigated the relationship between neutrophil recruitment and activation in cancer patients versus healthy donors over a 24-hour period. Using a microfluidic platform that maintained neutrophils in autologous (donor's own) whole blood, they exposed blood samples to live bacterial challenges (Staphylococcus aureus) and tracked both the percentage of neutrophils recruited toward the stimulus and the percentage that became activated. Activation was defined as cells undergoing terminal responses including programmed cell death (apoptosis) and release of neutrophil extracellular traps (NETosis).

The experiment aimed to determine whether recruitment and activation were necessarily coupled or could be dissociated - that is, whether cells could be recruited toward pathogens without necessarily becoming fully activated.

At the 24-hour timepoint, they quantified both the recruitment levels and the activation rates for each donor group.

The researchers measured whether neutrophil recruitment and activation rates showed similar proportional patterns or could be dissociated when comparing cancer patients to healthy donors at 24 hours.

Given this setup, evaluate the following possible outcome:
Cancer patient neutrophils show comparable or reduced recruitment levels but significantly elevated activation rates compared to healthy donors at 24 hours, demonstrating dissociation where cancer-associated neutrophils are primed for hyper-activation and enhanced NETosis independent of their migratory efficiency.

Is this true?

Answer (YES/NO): NO